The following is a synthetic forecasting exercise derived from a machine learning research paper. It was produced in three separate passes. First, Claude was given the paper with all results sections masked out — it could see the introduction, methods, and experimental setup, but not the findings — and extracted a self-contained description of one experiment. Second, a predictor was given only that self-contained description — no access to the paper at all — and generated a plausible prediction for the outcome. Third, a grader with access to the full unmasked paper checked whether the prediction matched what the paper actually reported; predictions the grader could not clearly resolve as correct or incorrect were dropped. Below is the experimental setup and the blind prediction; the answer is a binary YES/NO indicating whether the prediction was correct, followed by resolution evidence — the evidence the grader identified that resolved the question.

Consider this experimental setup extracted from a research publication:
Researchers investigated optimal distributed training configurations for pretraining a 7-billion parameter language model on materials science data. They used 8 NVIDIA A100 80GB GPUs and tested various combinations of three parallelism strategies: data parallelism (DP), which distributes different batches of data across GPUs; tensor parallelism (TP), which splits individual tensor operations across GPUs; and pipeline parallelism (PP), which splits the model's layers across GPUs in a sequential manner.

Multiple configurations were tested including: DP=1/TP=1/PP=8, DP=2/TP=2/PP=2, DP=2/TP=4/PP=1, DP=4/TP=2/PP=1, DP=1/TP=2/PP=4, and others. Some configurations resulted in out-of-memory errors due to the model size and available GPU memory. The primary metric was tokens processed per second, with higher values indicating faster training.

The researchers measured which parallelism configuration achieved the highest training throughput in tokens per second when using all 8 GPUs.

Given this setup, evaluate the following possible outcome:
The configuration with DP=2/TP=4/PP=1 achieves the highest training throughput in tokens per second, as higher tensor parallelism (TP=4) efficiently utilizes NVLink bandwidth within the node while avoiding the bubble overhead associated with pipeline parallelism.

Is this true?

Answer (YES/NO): YES